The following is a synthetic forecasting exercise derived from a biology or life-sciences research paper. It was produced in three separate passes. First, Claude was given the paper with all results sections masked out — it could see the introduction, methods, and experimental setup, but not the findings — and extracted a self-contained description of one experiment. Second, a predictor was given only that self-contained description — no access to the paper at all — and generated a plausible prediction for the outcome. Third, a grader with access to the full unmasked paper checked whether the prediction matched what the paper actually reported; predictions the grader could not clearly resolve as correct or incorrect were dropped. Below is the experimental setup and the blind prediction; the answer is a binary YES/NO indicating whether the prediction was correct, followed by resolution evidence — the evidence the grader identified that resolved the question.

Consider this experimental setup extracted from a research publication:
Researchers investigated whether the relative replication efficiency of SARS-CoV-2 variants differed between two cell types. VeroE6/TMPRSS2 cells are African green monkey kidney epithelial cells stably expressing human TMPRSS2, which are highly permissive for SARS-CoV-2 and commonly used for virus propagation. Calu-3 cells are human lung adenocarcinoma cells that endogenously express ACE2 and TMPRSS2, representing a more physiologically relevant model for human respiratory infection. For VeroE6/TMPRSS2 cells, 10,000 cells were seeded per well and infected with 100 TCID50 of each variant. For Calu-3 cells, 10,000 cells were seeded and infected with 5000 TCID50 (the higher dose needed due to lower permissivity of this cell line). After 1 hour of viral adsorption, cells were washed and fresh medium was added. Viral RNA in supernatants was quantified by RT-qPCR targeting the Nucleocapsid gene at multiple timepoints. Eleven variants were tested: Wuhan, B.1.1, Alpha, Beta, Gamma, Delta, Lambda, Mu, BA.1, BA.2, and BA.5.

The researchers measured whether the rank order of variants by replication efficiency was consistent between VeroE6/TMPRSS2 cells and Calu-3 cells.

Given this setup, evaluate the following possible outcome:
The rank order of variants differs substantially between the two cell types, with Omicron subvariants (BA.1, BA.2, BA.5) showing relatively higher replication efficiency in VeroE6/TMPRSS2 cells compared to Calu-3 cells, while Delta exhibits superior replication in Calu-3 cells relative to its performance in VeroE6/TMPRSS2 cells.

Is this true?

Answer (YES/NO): NO